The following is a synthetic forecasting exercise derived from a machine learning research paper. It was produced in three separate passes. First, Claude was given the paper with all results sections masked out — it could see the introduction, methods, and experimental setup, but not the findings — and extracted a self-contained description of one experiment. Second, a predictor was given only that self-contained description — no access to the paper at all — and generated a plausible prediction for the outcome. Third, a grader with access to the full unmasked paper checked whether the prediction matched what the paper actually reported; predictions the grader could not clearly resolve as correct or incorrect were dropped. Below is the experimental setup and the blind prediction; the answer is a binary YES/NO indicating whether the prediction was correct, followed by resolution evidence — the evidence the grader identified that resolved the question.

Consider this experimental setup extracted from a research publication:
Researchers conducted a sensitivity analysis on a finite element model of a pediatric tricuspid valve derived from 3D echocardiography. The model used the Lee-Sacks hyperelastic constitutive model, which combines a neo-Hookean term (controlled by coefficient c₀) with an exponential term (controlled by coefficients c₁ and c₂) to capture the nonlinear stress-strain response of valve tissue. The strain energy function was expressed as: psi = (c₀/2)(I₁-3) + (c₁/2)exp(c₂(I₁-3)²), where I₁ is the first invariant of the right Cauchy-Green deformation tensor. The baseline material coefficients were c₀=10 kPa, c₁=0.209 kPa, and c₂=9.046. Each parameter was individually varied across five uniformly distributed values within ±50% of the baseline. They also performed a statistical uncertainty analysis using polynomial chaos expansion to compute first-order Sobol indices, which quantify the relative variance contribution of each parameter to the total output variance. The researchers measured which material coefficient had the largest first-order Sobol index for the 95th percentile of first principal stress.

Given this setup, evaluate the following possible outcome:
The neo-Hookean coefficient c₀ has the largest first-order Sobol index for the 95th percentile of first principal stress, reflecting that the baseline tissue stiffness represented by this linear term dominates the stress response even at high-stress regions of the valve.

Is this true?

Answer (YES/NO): NO